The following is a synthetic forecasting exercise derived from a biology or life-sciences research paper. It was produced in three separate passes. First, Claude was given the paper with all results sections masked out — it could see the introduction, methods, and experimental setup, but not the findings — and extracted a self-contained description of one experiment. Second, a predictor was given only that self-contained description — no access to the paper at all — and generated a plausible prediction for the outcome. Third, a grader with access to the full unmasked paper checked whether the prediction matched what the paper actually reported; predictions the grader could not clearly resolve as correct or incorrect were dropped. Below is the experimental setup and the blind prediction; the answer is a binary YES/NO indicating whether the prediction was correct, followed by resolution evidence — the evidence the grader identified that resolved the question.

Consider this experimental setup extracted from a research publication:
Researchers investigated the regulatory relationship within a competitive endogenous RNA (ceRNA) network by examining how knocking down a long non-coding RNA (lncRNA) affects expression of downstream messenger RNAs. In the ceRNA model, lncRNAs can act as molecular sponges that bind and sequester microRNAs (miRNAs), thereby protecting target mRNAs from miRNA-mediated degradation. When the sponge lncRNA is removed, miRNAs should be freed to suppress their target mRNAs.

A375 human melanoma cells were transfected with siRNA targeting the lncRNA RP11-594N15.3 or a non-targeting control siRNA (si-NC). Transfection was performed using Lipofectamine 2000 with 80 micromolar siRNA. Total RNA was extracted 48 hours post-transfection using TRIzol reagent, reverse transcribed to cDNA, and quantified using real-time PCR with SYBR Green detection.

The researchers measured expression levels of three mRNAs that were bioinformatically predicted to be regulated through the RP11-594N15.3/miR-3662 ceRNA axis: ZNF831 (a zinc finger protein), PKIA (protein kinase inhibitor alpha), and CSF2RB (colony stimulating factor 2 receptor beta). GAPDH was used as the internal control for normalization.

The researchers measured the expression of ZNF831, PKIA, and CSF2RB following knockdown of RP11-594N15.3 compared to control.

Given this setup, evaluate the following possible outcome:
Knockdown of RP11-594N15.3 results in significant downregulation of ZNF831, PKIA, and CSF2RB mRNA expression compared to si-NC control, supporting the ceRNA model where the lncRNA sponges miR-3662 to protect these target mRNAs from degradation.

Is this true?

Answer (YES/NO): NO